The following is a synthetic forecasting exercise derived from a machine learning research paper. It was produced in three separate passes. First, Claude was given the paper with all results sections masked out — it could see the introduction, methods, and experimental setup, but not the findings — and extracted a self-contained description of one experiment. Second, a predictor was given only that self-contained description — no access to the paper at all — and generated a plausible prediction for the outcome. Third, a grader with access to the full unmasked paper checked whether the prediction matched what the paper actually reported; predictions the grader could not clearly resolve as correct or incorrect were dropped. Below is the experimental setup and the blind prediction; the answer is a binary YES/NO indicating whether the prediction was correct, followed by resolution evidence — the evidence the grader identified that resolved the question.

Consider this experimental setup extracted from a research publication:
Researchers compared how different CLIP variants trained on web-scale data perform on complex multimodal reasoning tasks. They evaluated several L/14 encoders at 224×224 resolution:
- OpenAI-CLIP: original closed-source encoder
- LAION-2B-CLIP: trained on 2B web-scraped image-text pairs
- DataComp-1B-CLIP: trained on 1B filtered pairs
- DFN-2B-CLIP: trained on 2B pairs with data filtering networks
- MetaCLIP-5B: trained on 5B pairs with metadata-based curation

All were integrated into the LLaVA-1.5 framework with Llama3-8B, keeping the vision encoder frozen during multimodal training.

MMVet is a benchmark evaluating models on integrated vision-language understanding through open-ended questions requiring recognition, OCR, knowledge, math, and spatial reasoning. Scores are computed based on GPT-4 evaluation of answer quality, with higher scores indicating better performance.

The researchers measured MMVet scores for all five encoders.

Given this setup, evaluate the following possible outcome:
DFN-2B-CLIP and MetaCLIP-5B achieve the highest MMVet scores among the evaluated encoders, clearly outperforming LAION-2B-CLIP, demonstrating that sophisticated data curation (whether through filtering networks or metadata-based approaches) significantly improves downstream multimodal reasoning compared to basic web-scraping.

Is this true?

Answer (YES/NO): NO